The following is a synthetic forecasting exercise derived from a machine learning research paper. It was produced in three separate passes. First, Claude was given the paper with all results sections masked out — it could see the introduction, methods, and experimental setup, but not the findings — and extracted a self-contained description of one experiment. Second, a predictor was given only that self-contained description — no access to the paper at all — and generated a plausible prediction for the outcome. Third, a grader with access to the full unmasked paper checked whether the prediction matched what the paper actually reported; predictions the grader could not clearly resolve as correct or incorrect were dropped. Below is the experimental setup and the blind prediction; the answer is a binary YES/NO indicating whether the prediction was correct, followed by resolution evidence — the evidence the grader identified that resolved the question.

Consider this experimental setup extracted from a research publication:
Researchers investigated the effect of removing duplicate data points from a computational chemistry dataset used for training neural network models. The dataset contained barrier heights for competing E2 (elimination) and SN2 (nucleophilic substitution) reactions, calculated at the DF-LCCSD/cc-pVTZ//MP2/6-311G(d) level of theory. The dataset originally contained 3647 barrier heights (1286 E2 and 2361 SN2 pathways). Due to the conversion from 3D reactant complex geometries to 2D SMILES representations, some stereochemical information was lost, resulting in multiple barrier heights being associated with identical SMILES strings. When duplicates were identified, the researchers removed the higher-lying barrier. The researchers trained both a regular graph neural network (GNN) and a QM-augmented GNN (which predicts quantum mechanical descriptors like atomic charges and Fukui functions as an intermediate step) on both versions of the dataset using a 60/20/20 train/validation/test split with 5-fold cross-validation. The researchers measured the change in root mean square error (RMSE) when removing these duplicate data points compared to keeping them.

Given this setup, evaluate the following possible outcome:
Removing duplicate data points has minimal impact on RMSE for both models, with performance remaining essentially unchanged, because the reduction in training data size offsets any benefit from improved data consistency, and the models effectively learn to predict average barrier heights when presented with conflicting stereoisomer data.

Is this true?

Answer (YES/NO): YES